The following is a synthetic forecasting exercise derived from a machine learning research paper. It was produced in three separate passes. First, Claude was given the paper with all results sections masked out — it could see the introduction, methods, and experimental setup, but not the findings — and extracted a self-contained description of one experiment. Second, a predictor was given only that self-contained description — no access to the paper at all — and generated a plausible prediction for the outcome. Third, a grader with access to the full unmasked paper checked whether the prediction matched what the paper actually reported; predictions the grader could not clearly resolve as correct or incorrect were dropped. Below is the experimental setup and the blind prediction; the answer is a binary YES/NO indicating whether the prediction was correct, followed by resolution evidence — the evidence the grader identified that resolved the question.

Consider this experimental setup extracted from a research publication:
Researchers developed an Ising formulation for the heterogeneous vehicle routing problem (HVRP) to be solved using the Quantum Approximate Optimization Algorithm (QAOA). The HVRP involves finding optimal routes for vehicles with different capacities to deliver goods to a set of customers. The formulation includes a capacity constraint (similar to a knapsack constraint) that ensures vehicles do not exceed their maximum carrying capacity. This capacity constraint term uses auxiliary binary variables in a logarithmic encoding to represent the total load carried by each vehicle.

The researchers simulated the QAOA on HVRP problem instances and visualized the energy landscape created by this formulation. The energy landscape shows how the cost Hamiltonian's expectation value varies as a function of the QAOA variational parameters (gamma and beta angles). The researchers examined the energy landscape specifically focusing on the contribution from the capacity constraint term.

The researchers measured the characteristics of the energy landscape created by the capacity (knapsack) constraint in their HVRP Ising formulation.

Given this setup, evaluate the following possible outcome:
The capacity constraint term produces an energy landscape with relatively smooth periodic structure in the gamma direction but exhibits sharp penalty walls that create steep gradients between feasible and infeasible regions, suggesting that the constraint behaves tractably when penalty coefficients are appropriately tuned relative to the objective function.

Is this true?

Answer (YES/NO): NO